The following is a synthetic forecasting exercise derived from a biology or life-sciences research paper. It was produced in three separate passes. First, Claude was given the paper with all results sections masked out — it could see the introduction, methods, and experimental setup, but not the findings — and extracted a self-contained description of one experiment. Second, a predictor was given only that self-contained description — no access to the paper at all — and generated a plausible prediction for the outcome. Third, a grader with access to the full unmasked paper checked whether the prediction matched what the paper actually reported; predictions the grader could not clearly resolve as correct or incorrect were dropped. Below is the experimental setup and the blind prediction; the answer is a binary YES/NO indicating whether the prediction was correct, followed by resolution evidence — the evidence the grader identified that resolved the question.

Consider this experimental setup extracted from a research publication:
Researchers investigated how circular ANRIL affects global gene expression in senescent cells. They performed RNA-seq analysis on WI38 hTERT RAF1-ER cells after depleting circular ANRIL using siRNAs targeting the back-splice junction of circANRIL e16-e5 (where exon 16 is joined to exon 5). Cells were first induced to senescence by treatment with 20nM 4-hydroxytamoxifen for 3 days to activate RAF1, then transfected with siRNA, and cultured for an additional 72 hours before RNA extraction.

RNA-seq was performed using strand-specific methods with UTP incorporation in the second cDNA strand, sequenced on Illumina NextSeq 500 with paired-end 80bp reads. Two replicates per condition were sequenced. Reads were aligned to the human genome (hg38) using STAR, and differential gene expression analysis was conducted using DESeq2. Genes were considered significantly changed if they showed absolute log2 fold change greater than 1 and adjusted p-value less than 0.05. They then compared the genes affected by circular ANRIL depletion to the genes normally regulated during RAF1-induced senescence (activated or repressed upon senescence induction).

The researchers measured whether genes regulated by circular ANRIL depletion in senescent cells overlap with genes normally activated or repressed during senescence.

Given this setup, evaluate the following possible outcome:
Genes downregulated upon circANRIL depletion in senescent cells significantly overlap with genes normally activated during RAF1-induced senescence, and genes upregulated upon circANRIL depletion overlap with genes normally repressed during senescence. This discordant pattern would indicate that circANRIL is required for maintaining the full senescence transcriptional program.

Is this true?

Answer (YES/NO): YES